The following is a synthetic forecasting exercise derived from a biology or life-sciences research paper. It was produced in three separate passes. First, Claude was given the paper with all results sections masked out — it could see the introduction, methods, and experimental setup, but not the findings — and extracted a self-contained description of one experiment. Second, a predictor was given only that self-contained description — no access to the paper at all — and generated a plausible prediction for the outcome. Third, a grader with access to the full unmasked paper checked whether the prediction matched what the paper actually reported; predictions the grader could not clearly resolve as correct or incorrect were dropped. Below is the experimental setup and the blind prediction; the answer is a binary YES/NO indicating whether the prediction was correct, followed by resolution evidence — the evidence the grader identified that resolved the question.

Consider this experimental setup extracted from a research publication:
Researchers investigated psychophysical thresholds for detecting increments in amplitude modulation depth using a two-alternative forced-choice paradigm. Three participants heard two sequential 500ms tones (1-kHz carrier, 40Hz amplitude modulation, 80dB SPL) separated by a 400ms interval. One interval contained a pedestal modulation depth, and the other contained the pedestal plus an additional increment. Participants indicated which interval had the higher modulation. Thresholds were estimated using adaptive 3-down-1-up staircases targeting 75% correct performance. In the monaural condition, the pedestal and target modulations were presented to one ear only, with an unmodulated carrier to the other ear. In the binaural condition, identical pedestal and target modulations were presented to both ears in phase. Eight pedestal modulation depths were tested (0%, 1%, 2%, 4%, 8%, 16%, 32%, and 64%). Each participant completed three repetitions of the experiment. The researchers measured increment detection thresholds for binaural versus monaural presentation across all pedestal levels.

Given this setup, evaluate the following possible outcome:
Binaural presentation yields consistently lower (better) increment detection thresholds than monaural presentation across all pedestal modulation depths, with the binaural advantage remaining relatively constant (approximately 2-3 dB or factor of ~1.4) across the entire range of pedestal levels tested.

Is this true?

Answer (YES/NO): NO